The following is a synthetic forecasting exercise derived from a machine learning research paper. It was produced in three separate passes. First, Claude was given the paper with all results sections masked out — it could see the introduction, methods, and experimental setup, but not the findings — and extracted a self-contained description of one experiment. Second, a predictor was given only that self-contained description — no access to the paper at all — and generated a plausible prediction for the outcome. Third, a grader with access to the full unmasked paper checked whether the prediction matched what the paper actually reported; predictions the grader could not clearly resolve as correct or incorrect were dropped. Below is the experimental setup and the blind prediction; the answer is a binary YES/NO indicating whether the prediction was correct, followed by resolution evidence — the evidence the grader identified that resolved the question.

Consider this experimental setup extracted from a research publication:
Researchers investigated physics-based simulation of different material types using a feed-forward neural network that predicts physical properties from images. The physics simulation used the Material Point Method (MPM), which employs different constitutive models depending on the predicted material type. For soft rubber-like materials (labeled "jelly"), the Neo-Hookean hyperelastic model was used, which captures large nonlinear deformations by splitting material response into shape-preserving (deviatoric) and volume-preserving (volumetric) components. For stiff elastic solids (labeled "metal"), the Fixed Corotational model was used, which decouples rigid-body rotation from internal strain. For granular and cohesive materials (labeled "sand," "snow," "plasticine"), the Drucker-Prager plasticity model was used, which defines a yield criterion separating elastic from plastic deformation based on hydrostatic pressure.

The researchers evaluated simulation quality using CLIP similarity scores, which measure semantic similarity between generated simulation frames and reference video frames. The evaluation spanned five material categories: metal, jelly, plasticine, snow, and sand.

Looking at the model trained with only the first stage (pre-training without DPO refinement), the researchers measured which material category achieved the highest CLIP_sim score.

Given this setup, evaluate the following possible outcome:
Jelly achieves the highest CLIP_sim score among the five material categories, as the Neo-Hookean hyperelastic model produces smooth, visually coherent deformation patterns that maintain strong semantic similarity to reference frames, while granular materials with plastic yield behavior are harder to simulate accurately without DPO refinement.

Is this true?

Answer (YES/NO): NO